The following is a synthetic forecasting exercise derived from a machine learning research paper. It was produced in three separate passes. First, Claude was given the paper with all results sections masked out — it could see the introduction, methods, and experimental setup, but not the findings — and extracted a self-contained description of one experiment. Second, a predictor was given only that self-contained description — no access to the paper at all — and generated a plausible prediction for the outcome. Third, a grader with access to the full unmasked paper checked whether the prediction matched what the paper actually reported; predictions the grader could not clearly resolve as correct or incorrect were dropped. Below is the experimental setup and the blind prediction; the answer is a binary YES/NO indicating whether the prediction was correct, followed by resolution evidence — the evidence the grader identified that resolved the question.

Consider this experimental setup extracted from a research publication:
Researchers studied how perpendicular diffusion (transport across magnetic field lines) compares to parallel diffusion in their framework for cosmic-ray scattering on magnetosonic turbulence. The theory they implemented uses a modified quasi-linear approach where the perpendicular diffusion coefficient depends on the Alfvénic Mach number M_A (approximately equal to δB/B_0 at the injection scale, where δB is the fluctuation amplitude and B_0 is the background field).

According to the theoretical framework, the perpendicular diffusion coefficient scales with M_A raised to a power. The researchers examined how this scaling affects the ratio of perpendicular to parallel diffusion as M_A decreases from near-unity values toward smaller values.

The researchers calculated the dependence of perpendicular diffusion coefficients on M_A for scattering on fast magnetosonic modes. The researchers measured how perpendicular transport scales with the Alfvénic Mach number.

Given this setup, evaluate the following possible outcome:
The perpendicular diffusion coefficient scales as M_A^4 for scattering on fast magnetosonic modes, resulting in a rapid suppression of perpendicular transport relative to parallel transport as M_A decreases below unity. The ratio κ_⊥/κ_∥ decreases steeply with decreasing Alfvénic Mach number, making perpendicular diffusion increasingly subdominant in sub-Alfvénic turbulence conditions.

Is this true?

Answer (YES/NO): YES